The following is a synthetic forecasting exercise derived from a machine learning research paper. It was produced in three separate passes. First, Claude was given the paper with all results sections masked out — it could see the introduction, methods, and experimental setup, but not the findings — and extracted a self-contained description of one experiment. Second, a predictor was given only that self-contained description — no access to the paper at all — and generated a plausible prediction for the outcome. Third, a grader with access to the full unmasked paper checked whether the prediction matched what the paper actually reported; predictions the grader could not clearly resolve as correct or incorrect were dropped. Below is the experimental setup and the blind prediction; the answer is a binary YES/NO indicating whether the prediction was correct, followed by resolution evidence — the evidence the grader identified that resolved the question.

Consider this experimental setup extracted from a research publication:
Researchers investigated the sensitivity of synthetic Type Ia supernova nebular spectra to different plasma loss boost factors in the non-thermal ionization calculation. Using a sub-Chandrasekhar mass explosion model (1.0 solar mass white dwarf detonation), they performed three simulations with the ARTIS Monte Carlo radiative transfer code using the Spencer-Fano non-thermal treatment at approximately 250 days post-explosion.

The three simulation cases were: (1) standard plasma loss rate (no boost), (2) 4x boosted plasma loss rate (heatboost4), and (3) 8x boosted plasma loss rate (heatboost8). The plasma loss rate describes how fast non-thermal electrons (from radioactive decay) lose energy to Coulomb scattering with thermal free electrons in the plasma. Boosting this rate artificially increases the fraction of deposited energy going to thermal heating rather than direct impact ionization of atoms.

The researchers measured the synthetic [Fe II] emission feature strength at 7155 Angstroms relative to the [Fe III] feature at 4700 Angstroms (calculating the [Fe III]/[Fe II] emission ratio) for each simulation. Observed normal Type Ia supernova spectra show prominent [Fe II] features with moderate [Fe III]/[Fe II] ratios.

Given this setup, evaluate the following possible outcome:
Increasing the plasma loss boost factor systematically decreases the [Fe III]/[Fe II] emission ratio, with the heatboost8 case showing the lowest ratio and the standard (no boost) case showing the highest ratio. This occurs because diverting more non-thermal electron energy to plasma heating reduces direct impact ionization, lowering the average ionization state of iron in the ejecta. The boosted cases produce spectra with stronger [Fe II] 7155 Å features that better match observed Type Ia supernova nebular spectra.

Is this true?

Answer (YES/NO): YES